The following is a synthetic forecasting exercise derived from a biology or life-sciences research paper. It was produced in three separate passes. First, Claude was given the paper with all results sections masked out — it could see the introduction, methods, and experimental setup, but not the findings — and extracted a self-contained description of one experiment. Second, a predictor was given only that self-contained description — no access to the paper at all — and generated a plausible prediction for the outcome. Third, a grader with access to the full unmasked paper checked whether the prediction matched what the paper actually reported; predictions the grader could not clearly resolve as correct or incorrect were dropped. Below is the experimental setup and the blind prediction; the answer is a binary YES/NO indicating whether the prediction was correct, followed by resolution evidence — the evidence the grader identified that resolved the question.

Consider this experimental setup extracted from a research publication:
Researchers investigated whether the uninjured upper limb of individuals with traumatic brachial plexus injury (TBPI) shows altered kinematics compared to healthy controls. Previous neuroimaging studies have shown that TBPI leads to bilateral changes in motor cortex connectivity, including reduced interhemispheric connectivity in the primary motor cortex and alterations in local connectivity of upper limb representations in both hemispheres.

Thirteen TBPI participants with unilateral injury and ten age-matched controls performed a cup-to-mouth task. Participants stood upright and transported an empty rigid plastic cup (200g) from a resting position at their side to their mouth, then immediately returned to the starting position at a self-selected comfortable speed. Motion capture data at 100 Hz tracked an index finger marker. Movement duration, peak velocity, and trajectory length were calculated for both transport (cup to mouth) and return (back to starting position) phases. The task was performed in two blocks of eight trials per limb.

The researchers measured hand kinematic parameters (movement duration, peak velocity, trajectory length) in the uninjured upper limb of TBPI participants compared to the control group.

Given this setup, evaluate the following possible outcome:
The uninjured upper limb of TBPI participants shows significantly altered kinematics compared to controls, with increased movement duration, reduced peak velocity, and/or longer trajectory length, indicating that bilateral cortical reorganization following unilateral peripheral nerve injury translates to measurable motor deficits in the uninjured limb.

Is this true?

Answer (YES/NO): NO